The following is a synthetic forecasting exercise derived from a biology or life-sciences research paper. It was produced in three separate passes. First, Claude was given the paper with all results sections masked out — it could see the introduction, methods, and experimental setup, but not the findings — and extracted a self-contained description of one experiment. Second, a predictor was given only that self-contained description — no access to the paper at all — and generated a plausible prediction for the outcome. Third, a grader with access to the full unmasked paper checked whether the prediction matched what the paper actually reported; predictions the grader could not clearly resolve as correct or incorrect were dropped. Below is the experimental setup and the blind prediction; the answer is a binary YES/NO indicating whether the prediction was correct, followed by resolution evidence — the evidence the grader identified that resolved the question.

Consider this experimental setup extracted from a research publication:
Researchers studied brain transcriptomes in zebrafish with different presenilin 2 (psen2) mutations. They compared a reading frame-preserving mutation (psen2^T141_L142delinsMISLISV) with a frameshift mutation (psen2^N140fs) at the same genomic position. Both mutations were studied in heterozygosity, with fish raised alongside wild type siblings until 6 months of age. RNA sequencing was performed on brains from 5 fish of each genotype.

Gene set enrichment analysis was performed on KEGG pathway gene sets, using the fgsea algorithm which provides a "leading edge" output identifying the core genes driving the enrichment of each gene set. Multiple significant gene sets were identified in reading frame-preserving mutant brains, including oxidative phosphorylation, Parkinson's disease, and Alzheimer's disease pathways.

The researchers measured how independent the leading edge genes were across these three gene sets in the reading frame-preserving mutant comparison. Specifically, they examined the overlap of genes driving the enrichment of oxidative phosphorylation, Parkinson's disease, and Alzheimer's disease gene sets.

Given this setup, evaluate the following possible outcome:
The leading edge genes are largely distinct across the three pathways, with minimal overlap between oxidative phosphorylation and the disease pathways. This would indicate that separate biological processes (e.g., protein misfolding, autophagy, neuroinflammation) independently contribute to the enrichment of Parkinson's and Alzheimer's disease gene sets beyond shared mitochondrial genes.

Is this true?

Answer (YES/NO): NO